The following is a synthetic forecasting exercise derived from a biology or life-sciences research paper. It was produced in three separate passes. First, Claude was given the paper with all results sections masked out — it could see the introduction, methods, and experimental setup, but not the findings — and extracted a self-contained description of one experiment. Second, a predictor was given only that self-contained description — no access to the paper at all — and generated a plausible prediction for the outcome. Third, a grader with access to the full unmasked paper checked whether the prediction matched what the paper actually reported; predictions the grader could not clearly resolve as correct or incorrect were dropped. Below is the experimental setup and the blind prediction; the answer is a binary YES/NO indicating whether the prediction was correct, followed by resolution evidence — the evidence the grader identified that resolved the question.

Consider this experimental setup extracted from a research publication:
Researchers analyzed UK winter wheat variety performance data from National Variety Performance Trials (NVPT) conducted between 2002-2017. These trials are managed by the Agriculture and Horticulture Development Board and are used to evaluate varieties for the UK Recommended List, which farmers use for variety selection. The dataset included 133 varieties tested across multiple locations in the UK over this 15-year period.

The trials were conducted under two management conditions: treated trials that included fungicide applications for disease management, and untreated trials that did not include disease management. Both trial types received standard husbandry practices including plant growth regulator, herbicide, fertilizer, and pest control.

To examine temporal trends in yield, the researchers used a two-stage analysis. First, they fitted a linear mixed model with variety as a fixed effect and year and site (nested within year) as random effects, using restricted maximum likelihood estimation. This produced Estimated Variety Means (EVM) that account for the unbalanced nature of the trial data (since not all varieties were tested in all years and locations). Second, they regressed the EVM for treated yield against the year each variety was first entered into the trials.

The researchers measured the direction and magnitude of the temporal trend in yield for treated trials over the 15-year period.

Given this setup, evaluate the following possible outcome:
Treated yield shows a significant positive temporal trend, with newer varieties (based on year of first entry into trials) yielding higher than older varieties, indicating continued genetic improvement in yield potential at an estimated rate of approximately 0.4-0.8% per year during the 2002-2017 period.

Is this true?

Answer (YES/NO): YES